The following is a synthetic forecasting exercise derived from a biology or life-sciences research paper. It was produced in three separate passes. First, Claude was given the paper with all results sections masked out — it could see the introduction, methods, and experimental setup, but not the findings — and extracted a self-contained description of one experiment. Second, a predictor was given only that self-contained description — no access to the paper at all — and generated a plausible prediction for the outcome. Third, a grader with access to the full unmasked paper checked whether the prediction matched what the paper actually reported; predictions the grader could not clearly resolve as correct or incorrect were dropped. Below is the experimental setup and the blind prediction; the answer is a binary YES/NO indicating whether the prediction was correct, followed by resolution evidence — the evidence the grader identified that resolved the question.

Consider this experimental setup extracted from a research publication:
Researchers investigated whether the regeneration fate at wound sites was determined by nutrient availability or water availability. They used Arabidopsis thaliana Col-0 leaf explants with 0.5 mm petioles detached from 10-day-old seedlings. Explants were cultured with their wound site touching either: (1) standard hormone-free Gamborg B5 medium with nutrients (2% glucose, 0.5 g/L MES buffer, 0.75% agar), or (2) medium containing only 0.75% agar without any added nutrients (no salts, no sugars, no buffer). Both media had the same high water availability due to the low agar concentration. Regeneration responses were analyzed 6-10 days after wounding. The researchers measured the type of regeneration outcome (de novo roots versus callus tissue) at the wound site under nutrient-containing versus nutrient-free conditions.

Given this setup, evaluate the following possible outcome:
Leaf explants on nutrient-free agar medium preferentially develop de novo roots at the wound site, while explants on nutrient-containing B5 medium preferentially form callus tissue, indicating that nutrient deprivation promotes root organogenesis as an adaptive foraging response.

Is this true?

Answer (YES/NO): NO